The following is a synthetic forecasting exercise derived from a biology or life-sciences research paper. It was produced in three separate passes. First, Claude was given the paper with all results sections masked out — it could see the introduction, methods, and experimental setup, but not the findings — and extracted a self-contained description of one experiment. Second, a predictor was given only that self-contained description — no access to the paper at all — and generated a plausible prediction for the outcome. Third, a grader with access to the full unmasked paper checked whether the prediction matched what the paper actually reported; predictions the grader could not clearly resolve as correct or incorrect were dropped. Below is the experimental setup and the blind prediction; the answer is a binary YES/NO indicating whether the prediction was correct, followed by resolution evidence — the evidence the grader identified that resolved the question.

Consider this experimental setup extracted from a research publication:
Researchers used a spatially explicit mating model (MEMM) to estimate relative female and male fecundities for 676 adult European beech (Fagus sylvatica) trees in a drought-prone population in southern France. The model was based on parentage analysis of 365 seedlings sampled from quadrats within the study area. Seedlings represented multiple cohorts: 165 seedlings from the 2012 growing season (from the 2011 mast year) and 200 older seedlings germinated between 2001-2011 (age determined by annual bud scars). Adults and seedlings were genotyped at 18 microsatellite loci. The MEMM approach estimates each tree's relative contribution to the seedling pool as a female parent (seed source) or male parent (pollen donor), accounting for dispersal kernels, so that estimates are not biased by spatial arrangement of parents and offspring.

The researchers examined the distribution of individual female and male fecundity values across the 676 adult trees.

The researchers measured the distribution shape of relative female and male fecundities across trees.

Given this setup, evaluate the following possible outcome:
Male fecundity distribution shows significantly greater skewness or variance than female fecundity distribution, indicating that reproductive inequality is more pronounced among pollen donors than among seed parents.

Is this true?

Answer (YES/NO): NO